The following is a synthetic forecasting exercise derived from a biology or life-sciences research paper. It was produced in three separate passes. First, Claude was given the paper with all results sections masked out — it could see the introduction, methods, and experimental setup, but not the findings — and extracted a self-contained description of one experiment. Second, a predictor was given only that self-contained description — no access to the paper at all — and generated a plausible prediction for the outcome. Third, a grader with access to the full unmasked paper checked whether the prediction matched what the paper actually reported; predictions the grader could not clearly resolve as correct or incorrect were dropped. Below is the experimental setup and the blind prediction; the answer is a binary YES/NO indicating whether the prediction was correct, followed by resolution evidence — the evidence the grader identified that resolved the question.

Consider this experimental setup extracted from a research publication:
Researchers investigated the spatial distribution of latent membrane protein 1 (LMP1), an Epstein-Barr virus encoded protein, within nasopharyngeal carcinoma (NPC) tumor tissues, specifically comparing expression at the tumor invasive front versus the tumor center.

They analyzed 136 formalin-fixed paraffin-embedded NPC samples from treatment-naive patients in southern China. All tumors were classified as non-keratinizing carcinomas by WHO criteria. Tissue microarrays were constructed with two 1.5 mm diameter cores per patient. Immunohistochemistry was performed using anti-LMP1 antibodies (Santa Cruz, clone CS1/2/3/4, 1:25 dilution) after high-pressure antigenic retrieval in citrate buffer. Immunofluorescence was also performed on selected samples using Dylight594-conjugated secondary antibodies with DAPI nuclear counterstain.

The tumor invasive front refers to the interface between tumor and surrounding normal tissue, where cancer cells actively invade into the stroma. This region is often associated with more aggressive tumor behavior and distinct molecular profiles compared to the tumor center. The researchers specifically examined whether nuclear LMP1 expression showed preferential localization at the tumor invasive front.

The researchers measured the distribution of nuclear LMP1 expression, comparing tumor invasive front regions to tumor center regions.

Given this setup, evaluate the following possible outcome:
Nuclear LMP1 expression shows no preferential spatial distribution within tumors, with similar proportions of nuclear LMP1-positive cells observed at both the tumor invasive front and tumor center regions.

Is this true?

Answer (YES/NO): NO